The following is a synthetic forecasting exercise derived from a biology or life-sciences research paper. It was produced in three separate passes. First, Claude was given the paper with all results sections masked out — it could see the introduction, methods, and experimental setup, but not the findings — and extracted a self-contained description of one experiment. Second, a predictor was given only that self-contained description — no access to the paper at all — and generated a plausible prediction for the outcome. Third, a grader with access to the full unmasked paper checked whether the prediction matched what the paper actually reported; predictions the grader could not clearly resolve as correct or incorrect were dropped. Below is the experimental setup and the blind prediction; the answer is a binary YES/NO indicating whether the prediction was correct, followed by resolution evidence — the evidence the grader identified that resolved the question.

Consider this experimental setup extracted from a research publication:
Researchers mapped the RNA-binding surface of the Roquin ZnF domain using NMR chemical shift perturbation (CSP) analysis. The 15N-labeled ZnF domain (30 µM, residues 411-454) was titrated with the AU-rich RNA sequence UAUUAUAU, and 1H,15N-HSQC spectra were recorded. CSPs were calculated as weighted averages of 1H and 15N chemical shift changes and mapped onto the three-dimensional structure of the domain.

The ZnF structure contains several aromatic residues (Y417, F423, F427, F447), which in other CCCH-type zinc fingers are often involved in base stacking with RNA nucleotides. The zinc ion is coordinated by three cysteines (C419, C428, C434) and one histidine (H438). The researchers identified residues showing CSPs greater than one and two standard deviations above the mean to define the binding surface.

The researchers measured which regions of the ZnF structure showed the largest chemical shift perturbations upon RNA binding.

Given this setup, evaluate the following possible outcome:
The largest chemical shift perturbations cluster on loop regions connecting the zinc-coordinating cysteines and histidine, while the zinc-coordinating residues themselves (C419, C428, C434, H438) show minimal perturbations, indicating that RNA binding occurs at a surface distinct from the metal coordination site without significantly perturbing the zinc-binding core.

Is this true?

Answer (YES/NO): NO